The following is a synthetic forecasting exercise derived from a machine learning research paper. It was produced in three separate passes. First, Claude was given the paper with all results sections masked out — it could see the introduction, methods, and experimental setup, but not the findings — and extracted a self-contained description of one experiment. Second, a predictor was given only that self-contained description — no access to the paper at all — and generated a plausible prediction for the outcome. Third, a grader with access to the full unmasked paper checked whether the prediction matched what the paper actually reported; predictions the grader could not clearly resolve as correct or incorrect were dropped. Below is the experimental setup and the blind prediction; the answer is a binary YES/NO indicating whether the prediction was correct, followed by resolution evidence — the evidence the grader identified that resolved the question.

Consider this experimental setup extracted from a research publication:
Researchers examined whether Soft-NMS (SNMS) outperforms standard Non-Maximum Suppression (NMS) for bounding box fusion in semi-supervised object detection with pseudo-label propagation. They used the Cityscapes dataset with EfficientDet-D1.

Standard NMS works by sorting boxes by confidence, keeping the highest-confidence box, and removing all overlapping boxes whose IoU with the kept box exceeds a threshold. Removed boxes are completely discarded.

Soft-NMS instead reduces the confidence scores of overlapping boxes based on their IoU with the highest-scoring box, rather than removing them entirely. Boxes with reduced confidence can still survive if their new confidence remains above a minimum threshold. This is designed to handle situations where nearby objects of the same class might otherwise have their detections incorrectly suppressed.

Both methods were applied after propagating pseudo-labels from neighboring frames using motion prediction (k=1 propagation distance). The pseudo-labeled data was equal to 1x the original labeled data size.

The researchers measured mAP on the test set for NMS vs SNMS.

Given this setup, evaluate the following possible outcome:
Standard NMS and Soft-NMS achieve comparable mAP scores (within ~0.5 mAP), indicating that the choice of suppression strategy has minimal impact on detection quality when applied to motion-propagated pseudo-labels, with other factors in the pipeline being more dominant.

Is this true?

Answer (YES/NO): YES